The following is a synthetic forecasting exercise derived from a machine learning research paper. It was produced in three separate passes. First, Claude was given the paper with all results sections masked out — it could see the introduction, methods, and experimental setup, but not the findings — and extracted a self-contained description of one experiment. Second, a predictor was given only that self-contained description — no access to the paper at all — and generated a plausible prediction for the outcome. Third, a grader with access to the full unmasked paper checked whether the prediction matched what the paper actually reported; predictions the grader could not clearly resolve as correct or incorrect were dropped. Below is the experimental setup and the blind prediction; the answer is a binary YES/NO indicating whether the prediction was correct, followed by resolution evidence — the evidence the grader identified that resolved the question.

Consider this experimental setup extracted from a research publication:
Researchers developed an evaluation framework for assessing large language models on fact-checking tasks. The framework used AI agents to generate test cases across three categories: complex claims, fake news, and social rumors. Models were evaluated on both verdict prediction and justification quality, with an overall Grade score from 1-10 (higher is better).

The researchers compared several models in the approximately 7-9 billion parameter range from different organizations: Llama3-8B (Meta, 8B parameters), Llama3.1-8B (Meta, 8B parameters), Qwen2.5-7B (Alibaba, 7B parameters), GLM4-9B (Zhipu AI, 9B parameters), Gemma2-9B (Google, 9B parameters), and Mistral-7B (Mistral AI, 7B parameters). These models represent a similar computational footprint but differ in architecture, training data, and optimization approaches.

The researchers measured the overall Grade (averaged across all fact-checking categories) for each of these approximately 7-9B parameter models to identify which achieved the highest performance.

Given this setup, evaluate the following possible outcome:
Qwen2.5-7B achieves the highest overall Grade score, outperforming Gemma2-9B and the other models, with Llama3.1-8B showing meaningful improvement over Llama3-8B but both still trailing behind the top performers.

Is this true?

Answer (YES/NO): NO